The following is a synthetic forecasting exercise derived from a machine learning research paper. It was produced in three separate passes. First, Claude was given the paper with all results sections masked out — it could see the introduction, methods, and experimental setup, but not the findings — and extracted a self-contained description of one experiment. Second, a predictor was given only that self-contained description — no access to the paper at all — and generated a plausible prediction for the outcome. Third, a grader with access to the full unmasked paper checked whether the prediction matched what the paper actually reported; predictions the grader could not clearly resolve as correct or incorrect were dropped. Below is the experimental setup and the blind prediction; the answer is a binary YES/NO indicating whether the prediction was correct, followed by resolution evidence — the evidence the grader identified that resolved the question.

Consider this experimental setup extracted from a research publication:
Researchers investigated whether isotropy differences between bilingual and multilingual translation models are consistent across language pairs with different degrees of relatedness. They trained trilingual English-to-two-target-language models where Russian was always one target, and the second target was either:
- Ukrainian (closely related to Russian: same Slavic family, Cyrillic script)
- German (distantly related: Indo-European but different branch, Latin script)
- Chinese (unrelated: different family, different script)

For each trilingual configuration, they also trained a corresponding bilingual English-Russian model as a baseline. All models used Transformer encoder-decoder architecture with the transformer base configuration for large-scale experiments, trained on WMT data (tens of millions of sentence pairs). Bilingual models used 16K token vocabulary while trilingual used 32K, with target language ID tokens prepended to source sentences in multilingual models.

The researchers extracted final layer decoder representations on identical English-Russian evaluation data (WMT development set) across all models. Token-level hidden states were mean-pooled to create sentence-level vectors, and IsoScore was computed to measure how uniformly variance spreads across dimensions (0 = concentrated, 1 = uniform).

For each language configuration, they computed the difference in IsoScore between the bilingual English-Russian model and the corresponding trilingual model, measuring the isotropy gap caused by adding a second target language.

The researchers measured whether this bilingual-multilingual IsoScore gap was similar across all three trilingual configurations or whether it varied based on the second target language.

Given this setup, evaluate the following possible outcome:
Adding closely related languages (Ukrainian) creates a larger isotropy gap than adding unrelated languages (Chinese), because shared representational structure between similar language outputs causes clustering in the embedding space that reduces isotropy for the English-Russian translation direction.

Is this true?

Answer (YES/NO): YES